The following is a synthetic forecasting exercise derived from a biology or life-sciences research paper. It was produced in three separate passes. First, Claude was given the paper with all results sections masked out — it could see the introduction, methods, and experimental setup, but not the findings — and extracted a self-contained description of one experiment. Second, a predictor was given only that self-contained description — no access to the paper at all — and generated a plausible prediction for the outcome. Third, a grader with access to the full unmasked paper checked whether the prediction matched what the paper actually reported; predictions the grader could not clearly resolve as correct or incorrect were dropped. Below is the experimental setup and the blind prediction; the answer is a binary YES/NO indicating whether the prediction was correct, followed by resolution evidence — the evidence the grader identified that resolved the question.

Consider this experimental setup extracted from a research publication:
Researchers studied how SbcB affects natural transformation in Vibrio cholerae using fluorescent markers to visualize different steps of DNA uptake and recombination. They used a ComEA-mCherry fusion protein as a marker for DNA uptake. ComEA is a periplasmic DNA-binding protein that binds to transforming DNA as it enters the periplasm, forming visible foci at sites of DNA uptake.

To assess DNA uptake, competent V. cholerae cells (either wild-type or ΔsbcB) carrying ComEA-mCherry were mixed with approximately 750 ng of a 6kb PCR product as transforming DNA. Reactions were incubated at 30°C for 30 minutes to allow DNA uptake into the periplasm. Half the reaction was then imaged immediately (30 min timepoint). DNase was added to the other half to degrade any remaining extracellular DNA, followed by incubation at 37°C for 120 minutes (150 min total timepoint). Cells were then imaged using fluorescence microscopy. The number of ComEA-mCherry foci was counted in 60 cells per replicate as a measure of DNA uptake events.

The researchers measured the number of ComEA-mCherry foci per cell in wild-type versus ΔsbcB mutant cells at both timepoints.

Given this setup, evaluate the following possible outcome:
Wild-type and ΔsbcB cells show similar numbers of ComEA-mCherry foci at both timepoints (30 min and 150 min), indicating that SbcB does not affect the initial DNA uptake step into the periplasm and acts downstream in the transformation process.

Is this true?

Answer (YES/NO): YES